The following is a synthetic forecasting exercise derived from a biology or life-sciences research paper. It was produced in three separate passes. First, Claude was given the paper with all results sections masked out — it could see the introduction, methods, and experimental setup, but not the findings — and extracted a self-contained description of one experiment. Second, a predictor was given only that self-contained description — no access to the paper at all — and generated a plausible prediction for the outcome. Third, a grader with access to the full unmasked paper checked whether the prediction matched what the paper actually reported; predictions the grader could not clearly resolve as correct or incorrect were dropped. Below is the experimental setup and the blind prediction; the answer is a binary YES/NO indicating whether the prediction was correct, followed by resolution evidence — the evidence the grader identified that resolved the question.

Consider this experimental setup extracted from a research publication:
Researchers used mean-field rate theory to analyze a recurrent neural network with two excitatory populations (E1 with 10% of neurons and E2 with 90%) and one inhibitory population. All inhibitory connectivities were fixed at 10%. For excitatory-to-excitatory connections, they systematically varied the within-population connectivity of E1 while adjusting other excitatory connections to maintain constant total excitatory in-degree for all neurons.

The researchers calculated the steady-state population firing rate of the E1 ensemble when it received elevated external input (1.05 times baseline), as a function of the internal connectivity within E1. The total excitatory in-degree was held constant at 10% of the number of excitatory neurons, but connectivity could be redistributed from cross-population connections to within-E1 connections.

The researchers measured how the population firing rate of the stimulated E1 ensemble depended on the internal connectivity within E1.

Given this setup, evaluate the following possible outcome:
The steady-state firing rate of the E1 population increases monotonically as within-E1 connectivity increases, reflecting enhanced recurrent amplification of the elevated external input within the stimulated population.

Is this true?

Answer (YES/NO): YES